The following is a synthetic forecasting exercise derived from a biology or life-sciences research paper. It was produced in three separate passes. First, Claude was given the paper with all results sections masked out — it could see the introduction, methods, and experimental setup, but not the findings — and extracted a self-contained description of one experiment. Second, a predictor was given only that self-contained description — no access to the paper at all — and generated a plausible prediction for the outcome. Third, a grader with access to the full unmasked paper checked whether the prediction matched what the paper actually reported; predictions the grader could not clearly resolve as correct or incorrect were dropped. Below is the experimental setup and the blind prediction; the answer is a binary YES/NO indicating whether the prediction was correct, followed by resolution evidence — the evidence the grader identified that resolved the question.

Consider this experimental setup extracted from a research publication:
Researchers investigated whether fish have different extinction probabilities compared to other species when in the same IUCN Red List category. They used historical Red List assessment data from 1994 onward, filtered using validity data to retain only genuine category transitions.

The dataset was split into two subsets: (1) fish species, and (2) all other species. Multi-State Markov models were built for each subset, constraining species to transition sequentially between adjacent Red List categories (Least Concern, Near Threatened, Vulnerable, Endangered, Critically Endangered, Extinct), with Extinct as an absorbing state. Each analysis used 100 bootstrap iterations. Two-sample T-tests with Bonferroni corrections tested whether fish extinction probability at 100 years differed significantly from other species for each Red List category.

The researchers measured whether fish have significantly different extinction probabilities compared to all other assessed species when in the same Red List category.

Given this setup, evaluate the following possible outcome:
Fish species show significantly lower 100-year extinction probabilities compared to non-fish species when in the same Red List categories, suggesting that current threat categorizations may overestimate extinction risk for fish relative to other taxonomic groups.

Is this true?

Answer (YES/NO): NO